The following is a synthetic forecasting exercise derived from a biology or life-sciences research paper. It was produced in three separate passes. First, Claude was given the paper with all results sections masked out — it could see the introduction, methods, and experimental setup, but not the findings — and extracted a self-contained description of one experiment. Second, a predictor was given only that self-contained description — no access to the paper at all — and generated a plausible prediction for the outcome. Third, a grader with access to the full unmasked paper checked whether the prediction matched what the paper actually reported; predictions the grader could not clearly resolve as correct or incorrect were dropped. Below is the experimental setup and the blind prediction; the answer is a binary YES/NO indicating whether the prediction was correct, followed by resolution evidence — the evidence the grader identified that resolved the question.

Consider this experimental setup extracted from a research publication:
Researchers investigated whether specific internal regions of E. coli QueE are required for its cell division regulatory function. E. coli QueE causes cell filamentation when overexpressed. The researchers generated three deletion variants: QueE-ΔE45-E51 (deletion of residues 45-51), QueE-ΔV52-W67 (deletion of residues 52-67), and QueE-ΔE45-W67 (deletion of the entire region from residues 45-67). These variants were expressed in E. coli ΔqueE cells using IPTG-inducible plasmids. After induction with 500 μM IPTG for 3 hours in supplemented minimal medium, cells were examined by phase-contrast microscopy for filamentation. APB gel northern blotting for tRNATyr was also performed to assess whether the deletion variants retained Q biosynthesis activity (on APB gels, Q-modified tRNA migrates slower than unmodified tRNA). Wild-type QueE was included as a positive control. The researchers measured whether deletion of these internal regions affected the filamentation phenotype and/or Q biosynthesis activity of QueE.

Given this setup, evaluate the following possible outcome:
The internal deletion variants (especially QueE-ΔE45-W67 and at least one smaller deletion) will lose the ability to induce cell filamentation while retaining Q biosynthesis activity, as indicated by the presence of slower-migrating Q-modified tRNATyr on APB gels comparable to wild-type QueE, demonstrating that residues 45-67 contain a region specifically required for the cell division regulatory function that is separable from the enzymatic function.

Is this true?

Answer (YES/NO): NO